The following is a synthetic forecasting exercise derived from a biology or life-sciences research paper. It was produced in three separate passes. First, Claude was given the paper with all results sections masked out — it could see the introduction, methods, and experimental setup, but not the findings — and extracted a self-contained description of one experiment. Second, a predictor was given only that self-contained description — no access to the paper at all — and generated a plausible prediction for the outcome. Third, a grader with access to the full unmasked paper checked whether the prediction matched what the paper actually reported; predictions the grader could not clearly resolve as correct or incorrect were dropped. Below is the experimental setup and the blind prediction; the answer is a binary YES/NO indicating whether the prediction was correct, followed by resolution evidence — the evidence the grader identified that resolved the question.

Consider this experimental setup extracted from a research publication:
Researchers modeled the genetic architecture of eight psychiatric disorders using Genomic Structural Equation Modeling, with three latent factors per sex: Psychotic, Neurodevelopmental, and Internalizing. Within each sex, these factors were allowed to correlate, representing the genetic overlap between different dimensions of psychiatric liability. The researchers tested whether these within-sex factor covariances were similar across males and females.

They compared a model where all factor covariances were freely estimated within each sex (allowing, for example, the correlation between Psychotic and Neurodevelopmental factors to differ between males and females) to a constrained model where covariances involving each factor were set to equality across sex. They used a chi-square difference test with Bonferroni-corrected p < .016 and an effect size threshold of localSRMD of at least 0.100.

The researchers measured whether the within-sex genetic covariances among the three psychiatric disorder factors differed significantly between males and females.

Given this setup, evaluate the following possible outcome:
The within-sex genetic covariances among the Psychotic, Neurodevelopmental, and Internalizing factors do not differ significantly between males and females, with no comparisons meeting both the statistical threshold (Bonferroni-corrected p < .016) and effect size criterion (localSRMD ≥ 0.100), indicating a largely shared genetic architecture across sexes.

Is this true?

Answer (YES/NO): NO